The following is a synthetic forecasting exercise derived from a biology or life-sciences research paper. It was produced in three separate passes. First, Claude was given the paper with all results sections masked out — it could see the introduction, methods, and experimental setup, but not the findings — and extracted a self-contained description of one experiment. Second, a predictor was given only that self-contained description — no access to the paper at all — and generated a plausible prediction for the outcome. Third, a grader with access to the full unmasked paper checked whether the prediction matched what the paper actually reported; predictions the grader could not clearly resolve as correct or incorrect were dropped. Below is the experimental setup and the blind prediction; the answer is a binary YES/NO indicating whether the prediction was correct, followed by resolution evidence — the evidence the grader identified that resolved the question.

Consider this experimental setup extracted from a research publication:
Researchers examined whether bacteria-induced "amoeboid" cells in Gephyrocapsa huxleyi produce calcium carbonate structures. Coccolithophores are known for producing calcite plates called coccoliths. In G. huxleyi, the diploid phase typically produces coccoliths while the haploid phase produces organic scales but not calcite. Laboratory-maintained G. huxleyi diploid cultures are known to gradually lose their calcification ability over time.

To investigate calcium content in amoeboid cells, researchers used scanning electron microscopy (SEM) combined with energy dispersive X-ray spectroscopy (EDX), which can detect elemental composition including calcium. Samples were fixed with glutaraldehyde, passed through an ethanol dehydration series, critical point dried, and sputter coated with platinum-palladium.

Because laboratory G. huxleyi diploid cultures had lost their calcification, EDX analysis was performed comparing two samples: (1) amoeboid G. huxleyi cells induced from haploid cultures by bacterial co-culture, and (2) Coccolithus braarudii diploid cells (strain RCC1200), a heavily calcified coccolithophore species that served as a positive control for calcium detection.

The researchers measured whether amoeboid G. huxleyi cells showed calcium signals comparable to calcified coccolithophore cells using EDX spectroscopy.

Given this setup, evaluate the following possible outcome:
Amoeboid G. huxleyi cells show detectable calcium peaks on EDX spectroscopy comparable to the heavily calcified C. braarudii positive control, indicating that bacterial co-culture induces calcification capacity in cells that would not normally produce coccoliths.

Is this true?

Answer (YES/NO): NO